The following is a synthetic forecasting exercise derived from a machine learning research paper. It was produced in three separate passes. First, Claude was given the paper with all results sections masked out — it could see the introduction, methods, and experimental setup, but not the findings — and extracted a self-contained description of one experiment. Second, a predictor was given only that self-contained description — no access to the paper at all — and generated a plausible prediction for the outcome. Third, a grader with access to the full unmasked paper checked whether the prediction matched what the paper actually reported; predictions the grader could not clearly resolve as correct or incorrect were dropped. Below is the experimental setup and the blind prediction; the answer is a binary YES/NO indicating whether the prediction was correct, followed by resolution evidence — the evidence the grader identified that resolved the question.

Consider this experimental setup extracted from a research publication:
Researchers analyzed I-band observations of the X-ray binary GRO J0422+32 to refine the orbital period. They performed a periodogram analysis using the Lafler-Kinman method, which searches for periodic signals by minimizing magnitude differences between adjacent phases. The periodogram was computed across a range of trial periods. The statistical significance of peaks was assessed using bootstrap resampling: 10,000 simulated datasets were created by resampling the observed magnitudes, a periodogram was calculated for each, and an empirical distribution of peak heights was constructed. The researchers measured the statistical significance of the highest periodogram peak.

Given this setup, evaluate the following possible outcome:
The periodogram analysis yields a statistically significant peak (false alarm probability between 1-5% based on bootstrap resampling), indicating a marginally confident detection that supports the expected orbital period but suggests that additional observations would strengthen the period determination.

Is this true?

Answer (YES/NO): YES